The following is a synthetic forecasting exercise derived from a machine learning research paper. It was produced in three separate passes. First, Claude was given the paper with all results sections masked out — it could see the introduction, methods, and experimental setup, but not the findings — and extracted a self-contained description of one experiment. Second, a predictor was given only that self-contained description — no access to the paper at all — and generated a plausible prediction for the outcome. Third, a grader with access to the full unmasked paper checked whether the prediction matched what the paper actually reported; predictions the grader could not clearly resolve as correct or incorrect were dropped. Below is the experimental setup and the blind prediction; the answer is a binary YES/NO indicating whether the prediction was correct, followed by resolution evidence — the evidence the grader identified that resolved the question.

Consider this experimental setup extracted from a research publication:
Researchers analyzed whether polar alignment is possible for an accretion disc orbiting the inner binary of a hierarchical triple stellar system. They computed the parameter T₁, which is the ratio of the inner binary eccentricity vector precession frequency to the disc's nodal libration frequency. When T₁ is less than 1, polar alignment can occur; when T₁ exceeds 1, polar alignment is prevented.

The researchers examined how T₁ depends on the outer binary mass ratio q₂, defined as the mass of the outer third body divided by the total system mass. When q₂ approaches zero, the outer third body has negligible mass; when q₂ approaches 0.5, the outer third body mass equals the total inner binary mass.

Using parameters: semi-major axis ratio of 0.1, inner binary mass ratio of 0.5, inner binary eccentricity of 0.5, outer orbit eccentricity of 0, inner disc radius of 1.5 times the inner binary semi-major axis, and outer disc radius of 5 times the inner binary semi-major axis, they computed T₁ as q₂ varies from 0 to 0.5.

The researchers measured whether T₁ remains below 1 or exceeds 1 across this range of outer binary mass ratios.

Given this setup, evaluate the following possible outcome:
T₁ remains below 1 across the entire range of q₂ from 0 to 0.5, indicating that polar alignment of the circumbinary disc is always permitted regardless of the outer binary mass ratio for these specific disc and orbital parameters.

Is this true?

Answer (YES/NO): YES